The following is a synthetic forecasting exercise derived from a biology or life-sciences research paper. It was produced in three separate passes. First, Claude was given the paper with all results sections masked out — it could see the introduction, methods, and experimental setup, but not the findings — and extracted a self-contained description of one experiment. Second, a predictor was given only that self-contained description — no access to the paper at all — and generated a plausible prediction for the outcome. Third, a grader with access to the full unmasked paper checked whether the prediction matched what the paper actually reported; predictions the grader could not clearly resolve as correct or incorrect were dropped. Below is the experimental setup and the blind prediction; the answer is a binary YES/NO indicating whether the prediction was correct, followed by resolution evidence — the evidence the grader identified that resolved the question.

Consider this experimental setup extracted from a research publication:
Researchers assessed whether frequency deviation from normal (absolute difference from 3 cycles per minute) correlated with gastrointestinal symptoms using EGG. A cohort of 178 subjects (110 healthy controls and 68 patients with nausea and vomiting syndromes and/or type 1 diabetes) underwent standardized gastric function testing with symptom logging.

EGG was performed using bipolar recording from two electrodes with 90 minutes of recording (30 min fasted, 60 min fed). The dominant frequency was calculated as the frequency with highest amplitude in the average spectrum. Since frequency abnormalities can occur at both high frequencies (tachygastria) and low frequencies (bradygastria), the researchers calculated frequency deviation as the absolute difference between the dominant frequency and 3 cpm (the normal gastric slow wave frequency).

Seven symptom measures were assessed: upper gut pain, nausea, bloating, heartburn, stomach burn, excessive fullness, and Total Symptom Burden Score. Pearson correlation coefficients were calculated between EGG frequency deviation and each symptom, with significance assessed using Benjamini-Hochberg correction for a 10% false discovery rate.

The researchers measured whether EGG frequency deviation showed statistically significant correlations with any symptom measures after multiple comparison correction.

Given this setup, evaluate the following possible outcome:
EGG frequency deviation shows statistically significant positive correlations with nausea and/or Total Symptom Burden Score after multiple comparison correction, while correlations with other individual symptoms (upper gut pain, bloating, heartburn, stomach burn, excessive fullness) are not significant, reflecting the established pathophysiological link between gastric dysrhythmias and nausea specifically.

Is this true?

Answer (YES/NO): NO